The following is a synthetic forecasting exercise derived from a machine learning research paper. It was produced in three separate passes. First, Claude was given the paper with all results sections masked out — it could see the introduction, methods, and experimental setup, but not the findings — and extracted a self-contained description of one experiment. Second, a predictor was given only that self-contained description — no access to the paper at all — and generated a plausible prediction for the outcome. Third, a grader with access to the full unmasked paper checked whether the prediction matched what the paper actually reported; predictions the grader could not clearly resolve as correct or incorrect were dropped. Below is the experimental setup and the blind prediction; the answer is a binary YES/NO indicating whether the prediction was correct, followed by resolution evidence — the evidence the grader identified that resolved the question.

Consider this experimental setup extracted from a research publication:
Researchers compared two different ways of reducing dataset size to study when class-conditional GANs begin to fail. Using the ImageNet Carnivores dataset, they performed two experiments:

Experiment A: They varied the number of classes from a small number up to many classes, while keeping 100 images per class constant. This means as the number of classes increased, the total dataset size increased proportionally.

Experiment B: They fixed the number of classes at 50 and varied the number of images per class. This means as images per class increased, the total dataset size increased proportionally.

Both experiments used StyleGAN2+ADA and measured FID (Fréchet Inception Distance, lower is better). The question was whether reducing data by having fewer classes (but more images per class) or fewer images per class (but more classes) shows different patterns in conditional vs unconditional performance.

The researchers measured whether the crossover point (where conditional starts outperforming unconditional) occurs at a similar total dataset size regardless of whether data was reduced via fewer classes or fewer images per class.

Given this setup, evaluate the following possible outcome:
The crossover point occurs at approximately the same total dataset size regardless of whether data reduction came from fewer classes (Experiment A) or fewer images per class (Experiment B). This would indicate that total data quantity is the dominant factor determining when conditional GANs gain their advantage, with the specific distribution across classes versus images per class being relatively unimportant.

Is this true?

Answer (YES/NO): YES